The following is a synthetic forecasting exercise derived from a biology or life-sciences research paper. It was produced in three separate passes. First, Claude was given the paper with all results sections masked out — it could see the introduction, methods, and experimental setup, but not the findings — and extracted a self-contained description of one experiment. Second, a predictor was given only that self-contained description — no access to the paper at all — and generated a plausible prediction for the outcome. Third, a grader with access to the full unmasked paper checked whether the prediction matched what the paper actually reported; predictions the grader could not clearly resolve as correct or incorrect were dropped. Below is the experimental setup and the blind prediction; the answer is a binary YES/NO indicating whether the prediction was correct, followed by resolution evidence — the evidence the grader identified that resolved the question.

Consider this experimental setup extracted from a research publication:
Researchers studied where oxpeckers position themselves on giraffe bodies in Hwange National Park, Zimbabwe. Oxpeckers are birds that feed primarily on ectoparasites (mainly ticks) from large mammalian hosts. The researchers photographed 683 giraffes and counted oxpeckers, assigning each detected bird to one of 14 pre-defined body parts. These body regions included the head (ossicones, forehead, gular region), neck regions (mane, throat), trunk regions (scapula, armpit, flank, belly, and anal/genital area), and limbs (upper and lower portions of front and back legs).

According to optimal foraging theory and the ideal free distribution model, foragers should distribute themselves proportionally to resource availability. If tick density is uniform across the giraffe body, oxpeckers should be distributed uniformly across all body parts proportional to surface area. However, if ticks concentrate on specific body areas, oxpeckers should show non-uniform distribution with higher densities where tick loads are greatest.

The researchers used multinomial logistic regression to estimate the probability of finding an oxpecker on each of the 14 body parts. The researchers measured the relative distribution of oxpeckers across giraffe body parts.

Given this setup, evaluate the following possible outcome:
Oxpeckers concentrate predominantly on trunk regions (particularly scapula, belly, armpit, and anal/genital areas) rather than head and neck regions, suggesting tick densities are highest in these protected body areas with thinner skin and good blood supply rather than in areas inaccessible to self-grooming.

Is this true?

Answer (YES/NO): NO